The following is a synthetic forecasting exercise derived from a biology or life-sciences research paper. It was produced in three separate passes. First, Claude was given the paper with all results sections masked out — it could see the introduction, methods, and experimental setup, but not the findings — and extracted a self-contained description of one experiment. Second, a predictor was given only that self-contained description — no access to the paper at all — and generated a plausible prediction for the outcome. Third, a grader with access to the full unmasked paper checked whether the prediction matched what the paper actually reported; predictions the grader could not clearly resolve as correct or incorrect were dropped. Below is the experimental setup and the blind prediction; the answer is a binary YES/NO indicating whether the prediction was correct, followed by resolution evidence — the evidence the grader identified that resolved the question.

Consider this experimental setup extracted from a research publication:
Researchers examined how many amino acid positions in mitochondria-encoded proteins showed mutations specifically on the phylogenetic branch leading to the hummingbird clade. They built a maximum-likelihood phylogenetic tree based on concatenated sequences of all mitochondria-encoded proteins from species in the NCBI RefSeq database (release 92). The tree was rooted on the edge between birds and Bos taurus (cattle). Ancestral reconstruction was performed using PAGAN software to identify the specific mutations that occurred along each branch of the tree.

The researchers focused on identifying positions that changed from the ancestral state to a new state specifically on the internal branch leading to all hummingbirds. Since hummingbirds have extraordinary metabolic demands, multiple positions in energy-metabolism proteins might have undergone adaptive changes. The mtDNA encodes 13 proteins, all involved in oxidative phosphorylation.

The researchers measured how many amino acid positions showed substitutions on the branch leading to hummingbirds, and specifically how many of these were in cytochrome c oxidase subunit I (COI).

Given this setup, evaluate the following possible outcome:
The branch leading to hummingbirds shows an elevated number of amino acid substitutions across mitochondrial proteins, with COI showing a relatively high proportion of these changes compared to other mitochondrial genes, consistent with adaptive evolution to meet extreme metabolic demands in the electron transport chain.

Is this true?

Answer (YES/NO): NO